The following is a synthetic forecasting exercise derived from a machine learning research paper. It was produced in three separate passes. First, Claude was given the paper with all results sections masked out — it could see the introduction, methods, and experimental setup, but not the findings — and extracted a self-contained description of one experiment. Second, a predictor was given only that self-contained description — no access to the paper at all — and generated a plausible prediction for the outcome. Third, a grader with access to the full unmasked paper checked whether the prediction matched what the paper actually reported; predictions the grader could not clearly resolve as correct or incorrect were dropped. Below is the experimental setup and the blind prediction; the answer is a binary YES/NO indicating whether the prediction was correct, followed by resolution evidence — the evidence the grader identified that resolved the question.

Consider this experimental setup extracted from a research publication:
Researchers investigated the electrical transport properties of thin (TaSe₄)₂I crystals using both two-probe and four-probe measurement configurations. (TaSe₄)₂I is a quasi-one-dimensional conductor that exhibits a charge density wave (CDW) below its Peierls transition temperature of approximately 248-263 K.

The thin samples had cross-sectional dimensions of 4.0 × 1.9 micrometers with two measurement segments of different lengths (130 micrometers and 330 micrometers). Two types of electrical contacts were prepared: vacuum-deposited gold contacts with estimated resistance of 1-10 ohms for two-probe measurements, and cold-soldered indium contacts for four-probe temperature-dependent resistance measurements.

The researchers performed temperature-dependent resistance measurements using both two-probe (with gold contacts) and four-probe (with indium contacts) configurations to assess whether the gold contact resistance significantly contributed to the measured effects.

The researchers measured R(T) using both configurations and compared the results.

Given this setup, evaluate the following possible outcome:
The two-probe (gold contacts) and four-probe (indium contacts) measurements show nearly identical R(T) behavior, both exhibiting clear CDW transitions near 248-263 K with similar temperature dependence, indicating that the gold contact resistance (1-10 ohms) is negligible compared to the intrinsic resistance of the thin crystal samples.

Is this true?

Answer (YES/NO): YES